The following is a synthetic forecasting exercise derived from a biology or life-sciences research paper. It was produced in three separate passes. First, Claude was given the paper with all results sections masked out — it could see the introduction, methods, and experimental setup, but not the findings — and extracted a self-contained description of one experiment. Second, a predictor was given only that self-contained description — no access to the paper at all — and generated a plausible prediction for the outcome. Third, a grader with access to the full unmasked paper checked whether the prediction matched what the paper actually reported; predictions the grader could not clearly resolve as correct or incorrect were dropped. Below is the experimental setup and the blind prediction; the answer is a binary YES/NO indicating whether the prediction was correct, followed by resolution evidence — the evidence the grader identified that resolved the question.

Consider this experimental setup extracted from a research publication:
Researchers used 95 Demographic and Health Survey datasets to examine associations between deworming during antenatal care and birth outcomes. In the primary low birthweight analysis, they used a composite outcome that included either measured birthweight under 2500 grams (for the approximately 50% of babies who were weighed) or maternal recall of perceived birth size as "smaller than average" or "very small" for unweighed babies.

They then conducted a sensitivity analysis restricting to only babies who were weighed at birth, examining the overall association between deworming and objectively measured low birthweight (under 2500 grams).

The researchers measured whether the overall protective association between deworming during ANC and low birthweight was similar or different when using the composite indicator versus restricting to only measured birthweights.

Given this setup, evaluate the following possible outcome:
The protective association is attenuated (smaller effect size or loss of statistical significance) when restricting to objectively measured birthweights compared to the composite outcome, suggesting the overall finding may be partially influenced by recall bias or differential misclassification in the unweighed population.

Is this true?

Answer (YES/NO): YES